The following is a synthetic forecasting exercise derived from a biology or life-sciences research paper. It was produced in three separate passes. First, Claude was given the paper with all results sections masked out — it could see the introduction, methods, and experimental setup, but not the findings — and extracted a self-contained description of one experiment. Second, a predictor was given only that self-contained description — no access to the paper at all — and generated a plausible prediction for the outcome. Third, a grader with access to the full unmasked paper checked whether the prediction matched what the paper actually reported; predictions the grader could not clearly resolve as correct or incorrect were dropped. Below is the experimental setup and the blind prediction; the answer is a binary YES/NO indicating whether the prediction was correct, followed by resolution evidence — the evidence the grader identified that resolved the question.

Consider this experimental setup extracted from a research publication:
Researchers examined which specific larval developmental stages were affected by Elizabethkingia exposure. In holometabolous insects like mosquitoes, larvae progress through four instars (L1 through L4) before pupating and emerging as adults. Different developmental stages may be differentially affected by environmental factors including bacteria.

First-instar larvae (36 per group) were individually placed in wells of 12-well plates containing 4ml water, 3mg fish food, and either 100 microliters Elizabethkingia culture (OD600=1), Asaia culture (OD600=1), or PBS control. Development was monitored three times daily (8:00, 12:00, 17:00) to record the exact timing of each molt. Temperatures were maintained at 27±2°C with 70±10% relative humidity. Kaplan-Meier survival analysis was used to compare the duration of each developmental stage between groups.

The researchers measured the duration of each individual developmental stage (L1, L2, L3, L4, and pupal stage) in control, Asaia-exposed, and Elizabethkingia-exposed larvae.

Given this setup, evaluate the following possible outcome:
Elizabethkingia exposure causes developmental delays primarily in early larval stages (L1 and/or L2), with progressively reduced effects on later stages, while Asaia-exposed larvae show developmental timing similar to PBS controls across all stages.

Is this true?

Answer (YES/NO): NO